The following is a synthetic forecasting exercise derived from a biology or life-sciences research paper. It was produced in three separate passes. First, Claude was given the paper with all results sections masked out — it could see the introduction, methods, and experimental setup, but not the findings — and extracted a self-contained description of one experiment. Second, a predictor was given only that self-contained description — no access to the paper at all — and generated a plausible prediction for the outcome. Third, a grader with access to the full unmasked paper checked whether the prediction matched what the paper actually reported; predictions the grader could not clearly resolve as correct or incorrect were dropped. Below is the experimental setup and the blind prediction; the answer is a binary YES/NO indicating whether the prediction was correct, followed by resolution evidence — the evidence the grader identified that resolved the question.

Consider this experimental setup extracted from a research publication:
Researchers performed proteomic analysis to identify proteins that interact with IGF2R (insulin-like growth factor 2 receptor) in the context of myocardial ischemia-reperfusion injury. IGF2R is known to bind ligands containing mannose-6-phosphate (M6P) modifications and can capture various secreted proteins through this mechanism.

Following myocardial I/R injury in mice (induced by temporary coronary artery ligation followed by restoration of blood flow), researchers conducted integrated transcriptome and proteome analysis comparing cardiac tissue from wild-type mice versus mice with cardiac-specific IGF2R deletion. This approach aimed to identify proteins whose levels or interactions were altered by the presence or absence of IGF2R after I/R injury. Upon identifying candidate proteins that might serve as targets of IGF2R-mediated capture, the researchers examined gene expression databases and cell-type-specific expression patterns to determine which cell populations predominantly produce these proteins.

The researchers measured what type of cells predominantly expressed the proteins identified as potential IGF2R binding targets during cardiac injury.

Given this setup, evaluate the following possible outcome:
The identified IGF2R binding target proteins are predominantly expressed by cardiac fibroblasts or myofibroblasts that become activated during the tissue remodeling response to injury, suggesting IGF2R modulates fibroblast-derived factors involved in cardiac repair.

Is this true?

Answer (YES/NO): NO